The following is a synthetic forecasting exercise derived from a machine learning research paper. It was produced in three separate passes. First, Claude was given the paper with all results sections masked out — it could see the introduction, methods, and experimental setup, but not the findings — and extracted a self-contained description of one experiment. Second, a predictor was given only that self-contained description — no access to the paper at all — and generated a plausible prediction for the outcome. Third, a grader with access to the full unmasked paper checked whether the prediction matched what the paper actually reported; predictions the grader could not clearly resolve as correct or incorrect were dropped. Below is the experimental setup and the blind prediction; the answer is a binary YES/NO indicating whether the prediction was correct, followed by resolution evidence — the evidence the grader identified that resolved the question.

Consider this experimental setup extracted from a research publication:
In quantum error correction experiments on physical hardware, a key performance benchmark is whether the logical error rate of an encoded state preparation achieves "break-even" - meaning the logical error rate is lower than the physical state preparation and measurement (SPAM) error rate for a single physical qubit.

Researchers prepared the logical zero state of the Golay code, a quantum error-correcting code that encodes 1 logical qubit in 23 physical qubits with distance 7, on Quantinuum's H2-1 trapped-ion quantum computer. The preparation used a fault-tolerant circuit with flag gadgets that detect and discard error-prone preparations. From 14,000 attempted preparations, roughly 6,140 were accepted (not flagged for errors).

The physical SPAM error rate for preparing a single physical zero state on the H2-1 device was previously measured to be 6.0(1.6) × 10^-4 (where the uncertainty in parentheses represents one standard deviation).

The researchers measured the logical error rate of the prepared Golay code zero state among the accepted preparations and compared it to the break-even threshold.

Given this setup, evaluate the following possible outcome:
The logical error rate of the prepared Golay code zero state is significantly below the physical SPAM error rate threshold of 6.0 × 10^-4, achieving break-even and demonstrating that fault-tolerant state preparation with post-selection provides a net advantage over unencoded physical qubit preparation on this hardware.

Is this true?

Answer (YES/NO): NO